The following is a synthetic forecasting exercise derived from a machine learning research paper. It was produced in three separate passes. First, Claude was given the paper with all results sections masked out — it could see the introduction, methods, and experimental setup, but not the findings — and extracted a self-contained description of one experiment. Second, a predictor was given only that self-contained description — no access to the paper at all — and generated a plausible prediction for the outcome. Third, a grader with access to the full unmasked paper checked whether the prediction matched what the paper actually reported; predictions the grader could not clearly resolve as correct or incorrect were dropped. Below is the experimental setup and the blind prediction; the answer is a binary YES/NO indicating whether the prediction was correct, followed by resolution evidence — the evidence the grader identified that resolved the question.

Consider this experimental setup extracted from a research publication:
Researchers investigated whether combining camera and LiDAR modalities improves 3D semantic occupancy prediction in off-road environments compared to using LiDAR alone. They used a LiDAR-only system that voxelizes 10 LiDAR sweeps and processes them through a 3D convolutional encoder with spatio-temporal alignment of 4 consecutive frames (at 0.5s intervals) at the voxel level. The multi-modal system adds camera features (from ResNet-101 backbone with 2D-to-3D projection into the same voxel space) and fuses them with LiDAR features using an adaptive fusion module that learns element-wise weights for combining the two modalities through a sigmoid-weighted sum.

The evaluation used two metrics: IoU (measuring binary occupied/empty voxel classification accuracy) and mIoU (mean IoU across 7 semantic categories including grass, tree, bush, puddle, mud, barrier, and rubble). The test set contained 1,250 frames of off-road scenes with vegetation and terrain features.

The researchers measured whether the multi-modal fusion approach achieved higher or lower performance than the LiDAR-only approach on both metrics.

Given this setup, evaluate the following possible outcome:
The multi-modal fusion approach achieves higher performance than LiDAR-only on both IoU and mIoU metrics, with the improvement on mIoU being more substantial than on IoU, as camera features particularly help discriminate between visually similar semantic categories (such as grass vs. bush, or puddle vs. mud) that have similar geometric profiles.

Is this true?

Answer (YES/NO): NO